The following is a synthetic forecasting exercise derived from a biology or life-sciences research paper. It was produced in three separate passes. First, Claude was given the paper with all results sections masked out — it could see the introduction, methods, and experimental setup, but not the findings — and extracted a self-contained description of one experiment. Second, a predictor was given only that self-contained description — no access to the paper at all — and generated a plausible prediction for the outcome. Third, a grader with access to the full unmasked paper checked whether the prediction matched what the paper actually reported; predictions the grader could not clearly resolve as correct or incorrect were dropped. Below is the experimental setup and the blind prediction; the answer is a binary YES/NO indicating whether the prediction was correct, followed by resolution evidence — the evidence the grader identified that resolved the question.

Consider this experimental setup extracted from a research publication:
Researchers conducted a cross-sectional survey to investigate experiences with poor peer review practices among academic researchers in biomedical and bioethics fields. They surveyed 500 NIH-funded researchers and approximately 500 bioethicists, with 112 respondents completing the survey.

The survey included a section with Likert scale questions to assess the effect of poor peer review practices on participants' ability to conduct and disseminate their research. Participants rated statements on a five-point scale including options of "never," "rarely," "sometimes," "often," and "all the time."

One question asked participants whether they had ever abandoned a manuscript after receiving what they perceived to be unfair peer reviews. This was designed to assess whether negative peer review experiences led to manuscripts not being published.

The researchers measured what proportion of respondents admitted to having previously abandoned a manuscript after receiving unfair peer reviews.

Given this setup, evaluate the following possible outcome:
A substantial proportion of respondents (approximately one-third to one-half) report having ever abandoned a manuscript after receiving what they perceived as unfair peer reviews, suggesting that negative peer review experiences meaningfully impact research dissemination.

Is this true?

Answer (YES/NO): NO